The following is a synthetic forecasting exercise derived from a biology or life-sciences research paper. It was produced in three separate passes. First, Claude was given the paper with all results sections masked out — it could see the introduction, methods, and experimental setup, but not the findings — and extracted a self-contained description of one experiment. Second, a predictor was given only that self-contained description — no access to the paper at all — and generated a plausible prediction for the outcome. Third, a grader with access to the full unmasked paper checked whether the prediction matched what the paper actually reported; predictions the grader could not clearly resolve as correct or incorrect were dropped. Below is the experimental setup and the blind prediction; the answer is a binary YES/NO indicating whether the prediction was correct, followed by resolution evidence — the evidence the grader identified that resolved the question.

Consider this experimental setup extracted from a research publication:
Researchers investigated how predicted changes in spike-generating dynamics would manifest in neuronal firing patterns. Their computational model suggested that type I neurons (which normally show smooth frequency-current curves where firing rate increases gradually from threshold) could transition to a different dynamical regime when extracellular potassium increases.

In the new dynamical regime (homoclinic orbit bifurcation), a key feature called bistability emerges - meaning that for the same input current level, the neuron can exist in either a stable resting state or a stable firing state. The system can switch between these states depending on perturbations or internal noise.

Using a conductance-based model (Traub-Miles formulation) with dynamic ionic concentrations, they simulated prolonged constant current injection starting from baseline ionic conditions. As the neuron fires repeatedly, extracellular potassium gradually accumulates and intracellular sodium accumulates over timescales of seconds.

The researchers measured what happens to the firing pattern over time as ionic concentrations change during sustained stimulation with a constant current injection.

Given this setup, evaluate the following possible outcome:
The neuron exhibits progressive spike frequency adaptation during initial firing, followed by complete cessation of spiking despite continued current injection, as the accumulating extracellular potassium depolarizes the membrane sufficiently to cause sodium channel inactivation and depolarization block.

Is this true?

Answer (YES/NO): NO